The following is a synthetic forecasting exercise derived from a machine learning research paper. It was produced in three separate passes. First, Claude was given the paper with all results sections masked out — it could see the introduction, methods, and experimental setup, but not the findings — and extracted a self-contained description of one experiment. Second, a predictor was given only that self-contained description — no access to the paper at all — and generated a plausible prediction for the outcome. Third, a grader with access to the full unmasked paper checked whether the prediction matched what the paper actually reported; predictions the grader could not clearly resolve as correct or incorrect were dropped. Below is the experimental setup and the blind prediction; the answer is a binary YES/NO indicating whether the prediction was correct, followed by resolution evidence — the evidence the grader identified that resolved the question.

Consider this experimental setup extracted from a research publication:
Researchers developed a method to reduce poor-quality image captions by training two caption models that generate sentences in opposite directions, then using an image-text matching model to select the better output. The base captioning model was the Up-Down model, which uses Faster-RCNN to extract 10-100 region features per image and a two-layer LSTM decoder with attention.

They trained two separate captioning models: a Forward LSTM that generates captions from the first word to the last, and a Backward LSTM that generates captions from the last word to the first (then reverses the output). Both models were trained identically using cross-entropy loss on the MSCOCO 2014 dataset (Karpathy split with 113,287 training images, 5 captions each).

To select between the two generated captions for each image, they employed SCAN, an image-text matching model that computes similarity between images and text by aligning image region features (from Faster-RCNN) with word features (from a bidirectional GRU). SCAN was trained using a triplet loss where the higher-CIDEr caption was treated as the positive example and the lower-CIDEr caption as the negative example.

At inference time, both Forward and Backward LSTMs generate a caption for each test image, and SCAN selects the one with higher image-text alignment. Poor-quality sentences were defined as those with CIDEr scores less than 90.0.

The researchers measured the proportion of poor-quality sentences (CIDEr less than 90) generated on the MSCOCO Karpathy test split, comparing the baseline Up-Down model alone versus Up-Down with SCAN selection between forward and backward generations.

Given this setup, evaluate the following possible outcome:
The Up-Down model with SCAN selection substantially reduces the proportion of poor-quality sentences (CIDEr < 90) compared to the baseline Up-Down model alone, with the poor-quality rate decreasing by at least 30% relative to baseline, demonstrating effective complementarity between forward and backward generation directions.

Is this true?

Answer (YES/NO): NO